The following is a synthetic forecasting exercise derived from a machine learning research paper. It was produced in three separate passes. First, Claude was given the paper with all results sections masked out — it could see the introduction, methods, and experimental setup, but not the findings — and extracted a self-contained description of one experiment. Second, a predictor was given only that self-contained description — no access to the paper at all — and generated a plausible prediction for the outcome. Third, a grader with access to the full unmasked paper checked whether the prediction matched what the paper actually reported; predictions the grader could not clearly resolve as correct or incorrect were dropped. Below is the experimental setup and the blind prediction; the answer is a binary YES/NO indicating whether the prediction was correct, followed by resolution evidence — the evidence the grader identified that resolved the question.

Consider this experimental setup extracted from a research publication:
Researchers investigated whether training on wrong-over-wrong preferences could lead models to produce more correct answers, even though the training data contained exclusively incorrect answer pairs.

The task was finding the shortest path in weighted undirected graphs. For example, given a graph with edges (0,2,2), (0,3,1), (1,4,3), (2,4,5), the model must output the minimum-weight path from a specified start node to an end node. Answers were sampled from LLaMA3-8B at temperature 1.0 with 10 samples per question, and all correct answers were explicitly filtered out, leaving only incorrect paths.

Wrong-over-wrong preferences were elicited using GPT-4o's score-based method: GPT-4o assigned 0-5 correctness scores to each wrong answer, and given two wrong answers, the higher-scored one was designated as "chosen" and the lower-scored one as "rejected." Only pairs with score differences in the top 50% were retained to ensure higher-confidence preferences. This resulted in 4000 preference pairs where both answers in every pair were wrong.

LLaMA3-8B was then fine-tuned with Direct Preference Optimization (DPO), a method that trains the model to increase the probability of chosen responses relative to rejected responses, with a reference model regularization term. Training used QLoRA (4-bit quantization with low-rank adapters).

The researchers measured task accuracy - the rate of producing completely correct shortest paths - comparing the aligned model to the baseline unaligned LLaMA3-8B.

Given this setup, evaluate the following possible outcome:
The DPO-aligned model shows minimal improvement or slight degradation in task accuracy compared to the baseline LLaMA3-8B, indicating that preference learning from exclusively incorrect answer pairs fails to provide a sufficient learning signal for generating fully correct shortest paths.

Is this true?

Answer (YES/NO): NO